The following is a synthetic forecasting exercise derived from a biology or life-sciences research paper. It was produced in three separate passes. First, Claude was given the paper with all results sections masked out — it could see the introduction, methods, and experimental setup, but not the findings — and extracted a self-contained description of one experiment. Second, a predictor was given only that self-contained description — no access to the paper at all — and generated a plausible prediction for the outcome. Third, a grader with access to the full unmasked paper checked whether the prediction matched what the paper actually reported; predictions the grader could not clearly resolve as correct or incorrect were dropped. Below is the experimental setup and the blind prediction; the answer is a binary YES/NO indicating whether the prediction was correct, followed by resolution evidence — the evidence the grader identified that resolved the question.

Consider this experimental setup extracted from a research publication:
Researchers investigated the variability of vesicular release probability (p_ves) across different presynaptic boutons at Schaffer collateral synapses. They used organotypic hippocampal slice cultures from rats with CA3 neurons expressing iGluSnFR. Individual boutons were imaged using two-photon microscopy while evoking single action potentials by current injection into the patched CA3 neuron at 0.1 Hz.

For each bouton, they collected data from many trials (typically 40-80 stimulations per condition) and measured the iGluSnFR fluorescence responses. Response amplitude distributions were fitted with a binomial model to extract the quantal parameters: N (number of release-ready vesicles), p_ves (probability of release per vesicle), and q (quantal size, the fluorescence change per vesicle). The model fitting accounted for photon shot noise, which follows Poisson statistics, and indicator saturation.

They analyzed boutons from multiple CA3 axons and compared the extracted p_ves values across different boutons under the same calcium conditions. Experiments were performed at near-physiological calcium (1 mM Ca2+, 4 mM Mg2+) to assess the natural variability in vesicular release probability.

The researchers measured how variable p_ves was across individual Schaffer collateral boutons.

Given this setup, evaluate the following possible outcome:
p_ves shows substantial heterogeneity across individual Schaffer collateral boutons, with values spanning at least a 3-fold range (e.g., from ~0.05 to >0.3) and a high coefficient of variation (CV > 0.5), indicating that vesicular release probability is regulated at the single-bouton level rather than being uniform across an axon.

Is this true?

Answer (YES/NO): YES